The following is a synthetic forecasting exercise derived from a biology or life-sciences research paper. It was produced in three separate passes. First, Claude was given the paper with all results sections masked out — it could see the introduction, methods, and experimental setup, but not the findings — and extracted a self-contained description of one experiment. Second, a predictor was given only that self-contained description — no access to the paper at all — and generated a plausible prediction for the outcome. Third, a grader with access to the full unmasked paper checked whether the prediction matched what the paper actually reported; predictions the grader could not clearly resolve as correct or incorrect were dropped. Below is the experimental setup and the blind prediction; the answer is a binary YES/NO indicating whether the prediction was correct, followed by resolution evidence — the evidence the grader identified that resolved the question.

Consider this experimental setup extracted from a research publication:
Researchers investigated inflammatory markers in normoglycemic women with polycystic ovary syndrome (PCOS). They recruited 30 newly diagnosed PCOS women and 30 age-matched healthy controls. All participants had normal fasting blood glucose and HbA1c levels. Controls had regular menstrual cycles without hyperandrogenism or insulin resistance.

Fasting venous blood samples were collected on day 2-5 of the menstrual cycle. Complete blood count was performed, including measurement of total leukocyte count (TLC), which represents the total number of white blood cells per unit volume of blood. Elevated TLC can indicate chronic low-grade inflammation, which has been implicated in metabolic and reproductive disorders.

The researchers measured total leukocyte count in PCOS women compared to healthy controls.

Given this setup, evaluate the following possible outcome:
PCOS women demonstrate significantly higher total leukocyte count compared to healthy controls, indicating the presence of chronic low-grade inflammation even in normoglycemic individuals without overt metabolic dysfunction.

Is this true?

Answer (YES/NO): NO